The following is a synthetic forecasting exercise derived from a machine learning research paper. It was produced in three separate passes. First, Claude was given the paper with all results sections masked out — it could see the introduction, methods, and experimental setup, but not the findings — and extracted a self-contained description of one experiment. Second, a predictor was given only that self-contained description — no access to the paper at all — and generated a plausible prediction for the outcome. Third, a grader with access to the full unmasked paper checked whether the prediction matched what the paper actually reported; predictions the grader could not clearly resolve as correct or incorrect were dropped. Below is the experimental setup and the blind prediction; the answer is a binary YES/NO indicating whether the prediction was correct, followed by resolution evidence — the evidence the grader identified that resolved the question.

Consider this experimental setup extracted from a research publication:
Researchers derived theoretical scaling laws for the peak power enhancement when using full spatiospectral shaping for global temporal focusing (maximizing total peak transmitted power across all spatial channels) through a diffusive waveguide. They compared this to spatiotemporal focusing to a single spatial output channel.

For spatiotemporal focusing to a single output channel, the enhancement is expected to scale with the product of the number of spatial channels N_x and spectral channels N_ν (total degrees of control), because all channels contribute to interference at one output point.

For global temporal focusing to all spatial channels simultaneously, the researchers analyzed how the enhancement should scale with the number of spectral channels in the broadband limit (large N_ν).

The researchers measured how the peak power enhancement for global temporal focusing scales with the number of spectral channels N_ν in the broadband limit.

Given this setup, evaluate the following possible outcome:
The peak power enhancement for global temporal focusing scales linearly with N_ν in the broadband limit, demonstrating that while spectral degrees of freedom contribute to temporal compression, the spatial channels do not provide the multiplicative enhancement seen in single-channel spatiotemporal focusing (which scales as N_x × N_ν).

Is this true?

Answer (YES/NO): NO